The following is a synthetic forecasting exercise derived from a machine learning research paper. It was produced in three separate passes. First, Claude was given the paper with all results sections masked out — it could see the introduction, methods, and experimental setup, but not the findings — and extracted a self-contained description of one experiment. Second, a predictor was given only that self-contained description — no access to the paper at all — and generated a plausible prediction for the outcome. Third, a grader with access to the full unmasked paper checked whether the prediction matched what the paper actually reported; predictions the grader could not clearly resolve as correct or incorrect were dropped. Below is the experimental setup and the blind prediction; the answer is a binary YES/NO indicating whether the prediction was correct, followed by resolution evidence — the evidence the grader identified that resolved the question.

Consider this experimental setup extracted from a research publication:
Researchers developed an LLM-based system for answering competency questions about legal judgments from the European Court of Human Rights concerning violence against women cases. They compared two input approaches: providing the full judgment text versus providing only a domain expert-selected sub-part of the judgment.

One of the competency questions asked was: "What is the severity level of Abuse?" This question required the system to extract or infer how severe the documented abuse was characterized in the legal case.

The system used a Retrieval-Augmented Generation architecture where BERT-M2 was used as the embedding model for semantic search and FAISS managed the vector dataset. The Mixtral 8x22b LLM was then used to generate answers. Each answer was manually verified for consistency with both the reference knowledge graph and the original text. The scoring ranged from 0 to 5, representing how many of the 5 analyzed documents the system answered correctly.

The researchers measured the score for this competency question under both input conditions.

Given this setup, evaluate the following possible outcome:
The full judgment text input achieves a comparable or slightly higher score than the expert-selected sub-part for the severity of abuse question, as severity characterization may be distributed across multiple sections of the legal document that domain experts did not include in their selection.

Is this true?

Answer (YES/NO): YES